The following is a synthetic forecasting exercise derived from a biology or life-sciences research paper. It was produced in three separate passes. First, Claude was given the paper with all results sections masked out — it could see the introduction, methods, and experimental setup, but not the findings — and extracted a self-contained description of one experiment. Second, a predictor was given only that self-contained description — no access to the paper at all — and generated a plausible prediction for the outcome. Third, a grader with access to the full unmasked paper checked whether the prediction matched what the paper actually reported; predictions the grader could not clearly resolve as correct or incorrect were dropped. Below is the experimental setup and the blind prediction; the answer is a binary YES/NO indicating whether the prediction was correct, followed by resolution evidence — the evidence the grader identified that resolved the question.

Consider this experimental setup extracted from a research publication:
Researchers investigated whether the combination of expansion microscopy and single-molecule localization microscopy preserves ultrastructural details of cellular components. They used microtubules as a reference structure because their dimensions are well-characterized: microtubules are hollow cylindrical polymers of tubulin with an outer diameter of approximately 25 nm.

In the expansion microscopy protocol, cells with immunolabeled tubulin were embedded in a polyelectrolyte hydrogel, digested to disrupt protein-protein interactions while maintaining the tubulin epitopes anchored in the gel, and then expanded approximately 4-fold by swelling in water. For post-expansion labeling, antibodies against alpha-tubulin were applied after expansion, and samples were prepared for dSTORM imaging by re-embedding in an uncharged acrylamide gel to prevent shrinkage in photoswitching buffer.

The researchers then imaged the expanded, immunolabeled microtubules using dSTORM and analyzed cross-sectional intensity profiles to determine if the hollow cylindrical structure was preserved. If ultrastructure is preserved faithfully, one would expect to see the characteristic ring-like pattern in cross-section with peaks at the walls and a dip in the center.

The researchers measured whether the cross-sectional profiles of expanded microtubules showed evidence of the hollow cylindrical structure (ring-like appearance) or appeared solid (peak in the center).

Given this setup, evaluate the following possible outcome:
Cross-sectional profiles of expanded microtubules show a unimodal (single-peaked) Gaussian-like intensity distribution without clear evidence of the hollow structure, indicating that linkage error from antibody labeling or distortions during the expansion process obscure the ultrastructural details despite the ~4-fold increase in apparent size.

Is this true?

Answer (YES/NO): NO